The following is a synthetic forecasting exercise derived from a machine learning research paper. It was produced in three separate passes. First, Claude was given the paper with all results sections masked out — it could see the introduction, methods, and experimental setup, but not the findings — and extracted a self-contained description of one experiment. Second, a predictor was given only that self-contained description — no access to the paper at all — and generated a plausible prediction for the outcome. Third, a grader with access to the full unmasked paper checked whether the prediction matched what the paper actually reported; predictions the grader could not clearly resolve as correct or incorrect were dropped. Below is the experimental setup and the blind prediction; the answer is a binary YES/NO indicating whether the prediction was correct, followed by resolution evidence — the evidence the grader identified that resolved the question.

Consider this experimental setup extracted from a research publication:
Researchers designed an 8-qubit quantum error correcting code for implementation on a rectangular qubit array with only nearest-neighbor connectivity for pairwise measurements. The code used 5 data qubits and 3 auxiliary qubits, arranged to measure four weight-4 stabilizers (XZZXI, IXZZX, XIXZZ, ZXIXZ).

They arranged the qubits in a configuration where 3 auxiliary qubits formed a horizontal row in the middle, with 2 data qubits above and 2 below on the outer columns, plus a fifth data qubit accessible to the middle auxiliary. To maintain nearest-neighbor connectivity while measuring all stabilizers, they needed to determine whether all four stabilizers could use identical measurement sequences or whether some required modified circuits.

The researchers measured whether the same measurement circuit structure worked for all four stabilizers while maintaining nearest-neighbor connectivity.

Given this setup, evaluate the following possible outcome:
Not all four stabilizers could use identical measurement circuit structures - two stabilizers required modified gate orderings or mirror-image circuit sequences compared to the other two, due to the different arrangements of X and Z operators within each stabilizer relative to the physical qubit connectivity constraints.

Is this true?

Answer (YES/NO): NO